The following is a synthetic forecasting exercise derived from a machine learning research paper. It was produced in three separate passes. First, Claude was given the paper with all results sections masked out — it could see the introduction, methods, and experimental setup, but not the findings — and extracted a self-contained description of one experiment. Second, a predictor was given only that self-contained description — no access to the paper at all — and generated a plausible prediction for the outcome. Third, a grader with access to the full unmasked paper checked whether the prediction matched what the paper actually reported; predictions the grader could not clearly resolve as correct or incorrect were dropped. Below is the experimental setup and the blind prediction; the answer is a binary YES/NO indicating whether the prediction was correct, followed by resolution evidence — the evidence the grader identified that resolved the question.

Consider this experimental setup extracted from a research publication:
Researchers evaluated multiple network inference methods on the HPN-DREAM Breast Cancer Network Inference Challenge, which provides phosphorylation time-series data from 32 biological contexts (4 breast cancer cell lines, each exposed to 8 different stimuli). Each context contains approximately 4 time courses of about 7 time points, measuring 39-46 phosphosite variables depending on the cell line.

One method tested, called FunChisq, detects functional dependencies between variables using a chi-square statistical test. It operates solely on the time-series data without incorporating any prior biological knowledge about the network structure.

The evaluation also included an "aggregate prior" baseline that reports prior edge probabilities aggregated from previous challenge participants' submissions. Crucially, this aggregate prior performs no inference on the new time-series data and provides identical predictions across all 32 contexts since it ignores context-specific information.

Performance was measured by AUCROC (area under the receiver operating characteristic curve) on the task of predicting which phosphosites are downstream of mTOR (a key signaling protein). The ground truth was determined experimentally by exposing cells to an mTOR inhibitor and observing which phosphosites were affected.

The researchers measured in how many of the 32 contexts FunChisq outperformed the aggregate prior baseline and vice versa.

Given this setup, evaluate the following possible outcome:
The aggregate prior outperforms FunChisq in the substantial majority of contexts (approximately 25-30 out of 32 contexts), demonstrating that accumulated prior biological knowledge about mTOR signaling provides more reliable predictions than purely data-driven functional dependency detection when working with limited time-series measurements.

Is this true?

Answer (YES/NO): NO